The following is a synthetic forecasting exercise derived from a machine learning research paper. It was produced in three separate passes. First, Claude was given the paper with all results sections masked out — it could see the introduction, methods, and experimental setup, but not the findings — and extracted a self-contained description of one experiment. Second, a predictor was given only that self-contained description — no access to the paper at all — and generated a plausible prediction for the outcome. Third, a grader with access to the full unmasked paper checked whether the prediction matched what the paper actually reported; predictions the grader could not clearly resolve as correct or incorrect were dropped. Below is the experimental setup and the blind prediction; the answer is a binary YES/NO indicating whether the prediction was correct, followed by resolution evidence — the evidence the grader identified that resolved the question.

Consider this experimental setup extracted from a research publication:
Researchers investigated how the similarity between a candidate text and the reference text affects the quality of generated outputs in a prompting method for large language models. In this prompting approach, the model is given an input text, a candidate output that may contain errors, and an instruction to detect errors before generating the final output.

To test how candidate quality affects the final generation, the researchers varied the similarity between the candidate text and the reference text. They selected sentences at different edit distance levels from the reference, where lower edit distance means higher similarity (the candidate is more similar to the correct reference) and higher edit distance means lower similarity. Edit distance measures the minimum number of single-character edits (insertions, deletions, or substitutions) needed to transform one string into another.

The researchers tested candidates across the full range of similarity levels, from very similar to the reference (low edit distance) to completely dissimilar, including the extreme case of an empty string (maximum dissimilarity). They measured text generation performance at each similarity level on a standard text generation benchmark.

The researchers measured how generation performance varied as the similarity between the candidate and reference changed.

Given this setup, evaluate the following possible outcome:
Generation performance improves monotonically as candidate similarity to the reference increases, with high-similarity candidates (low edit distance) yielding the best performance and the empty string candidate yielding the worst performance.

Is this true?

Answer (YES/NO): NO